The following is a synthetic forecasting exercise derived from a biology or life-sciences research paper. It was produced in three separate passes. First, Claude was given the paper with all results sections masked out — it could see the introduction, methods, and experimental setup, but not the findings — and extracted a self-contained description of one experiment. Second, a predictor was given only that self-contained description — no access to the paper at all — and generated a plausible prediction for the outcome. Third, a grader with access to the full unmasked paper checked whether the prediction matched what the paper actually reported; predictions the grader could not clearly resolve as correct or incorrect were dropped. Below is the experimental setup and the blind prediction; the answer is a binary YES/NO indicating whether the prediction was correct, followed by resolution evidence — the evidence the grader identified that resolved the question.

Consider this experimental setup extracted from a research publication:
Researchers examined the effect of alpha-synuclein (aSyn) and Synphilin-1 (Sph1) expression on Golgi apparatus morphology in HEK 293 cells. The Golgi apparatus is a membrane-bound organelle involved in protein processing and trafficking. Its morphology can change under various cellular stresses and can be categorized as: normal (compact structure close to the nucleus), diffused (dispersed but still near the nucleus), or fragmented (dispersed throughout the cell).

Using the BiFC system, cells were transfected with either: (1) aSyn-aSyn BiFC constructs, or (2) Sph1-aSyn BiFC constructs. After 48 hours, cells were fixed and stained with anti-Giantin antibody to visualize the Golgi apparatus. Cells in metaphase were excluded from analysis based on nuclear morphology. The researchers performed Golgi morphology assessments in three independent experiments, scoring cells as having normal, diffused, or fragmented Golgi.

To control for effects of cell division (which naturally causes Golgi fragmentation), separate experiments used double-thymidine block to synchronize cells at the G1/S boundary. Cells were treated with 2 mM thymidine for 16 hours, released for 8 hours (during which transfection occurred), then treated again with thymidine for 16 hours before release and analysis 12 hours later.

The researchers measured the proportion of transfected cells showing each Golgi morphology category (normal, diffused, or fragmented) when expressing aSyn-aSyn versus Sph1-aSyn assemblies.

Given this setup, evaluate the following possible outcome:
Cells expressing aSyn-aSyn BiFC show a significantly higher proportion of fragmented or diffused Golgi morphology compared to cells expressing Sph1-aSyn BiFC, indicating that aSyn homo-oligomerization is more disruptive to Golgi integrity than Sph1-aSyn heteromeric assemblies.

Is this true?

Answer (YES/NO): YES